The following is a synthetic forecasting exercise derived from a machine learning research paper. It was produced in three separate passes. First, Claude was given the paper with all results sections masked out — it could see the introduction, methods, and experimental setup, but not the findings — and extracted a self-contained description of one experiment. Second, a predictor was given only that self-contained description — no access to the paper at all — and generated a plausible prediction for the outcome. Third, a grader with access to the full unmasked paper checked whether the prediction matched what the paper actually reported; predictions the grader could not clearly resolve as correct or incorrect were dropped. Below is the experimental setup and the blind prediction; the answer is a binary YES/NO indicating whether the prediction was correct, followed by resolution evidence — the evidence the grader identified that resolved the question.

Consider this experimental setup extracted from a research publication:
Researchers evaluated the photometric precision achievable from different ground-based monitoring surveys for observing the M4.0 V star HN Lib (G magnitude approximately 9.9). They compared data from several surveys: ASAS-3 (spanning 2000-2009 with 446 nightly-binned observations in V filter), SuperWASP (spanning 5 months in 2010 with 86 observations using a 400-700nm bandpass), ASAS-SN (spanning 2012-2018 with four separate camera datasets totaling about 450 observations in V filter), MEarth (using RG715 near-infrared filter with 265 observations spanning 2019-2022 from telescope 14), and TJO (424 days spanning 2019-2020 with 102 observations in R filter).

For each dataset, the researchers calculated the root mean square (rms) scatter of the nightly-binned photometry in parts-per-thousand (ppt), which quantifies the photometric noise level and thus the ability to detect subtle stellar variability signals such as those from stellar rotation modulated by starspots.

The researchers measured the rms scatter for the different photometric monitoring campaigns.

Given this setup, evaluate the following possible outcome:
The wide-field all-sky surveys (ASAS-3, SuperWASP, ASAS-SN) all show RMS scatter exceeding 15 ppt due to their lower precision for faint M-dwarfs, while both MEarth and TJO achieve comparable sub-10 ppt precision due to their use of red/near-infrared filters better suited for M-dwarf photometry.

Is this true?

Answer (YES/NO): NO